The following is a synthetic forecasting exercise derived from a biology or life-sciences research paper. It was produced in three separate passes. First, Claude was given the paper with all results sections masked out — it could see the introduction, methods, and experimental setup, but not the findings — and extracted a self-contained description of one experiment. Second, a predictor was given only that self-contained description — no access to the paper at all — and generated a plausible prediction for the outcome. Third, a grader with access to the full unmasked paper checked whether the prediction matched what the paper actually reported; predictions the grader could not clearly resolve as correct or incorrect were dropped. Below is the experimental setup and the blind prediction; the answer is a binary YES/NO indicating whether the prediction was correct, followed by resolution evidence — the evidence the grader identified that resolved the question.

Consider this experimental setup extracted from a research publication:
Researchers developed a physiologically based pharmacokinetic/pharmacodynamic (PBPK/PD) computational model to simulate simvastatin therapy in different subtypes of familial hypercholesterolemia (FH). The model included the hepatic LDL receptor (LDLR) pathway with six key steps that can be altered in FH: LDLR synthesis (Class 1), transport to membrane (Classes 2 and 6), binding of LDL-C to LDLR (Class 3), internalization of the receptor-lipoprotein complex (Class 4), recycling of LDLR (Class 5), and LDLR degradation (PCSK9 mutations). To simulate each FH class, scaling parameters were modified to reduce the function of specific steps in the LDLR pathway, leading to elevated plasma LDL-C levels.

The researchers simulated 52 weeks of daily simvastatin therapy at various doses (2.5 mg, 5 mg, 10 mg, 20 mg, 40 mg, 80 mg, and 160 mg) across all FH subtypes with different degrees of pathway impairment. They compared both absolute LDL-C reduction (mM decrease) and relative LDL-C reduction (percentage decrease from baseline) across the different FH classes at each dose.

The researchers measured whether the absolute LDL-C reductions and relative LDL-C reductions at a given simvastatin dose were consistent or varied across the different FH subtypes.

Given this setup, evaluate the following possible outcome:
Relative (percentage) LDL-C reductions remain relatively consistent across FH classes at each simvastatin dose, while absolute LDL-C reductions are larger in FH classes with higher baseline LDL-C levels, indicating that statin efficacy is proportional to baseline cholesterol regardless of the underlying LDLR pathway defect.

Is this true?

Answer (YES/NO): YES